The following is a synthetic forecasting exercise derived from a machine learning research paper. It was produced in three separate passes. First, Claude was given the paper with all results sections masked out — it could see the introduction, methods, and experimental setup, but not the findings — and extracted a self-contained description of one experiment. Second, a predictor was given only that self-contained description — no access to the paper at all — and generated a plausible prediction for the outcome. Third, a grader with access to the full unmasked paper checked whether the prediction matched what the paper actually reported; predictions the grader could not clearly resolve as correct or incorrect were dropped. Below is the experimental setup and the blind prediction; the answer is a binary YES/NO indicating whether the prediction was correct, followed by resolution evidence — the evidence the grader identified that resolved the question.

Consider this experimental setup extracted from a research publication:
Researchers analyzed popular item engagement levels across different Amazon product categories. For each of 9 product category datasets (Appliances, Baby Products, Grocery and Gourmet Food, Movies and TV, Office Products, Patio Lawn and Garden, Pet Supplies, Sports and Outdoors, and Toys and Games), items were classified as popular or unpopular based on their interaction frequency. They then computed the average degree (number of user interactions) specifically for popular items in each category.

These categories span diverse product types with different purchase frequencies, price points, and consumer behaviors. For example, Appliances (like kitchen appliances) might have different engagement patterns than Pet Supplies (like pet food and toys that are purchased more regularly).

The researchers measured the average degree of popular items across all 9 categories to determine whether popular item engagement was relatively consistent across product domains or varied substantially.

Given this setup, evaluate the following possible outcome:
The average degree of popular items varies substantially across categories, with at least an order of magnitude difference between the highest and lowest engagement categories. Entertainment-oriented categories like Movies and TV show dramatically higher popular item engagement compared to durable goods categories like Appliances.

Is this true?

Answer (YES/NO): NO